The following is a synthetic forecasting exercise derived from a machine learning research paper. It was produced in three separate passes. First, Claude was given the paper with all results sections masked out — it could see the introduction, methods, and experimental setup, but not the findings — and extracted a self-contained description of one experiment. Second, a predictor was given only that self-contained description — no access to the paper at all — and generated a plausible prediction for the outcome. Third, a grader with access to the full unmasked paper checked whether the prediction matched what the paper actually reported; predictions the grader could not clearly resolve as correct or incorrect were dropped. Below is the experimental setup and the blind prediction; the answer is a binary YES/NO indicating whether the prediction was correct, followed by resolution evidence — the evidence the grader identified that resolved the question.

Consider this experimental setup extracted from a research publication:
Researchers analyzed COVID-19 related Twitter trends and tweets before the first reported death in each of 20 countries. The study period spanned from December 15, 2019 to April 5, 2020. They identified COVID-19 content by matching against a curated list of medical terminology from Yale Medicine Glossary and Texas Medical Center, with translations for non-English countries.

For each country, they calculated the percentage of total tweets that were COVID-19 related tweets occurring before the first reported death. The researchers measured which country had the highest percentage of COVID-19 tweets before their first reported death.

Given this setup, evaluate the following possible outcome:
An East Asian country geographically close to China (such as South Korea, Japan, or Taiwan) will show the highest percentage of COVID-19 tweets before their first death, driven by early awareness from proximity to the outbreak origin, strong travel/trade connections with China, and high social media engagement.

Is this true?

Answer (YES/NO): NO